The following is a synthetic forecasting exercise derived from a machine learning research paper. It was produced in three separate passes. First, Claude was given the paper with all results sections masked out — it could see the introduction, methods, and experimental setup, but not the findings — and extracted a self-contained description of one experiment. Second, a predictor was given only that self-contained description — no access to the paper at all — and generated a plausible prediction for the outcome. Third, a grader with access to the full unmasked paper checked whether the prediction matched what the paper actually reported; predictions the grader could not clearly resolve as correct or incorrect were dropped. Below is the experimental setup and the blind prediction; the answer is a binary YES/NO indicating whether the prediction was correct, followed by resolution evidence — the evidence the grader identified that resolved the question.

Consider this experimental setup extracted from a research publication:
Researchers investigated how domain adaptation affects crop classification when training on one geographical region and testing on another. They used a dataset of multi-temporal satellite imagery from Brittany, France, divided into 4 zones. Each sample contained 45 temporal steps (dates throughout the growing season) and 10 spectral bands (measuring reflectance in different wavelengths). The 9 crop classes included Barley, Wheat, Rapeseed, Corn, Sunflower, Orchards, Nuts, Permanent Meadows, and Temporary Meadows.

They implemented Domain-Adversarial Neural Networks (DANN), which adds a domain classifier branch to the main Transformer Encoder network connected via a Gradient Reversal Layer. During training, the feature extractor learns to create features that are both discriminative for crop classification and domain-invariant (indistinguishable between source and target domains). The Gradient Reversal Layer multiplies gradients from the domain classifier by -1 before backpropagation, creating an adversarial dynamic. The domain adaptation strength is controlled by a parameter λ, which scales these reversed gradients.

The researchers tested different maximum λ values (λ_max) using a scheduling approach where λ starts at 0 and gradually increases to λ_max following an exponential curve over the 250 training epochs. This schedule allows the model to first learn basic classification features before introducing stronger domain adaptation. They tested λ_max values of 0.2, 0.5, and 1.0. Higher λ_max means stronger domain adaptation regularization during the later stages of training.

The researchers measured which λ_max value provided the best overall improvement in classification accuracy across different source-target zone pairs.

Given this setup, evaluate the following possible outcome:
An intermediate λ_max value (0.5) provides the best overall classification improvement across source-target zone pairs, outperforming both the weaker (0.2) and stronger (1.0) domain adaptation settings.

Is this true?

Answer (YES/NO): NO